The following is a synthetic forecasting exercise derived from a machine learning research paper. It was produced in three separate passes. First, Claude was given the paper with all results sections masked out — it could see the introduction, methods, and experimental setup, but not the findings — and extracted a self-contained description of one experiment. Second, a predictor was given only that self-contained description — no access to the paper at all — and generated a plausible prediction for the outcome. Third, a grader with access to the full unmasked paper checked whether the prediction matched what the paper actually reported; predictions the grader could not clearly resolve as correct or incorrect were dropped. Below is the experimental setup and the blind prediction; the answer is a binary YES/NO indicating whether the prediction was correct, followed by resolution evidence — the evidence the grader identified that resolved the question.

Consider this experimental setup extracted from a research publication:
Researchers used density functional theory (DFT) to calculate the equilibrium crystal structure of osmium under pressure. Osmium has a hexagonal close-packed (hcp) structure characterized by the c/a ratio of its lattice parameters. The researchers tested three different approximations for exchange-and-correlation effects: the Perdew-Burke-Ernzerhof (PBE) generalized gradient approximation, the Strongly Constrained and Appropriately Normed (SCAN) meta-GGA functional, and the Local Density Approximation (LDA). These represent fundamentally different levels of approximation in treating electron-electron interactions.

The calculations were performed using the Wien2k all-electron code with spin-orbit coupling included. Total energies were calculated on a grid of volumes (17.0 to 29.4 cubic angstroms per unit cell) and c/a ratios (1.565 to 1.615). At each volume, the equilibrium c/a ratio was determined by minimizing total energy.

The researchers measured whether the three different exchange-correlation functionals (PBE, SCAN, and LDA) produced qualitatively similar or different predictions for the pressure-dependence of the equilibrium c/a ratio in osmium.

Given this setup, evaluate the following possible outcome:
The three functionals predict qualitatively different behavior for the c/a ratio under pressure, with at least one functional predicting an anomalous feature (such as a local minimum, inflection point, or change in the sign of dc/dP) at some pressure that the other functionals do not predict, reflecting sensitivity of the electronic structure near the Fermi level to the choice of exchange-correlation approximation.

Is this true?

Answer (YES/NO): NO